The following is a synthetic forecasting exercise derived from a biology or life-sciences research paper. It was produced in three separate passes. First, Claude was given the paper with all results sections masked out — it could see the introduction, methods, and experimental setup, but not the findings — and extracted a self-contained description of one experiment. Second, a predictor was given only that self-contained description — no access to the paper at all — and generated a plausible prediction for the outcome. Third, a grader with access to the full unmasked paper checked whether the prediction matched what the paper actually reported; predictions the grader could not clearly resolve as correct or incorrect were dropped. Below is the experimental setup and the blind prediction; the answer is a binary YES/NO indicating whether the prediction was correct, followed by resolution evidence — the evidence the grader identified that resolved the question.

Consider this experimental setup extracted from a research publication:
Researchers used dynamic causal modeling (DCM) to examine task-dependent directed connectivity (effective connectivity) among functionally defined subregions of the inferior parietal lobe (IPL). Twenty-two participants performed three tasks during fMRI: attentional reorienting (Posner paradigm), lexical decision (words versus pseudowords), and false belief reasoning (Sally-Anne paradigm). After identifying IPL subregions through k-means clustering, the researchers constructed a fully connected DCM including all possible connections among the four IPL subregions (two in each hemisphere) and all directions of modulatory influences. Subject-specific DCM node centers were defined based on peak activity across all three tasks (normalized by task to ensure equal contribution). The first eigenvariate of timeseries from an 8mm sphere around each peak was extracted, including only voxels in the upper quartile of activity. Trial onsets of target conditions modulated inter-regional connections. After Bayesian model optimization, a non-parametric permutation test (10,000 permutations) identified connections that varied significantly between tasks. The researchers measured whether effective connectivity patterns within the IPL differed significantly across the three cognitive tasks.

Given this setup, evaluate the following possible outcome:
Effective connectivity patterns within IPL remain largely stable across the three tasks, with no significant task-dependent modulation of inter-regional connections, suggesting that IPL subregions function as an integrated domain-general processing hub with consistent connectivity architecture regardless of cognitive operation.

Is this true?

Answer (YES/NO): NO